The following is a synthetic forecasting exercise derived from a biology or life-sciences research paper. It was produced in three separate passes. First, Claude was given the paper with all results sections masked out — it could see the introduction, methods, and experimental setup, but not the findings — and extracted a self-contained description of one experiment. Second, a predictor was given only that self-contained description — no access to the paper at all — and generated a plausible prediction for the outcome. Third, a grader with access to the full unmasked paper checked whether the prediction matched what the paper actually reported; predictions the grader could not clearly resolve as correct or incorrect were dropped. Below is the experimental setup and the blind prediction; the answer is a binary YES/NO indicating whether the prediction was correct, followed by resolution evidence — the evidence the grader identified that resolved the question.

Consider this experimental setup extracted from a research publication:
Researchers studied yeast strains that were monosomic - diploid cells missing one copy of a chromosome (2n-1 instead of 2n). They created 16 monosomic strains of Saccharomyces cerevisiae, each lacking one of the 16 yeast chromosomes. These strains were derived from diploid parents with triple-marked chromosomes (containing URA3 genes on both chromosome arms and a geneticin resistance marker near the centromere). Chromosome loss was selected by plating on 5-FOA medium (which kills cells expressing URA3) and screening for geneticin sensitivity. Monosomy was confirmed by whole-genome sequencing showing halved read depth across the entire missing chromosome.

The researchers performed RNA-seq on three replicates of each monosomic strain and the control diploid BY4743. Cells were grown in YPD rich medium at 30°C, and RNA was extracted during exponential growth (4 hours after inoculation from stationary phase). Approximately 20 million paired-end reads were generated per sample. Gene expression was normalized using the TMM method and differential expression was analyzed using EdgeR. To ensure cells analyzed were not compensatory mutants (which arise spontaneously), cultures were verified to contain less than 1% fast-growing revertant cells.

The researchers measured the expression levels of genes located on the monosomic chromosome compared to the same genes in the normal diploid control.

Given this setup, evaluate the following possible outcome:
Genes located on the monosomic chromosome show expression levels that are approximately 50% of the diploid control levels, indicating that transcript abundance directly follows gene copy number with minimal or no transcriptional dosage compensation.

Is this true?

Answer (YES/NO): YES